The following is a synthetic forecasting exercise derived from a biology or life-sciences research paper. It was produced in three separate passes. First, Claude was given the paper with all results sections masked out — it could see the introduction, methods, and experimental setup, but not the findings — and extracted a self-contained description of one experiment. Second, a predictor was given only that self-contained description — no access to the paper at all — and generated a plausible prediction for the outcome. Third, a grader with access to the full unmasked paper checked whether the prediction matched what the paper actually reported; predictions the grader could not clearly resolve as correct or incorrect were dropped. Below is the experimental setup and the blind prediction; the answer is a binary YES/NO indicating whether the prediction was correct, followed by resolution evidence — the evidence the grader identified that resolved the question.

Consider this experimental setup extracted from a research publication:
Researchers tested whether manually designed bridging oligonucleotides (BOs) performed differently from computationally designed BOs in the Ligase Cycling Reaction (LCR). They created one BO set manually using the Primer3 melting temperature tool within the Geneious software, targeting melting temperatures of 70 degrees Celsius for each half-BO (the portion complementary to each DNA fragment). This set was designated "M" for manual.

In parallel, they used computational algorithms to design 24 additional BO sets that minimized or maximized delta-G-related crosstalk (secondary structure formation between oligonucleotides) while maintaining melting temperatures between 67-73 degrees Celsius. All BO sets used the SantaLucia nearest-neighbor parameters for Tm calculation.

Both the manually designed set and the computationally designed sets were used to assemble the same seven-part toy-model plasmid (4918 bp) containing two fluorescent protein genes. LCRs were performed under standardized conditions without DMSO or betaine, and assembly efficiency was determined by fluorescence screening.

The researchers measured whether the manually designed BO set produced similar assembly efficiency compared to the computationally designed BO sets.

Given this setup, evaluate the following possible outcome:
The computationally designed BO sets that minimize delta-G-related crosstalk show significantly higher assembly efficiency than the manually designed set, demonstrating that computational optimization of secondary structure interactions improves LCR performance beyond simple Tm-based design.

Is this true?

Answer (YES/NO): NO